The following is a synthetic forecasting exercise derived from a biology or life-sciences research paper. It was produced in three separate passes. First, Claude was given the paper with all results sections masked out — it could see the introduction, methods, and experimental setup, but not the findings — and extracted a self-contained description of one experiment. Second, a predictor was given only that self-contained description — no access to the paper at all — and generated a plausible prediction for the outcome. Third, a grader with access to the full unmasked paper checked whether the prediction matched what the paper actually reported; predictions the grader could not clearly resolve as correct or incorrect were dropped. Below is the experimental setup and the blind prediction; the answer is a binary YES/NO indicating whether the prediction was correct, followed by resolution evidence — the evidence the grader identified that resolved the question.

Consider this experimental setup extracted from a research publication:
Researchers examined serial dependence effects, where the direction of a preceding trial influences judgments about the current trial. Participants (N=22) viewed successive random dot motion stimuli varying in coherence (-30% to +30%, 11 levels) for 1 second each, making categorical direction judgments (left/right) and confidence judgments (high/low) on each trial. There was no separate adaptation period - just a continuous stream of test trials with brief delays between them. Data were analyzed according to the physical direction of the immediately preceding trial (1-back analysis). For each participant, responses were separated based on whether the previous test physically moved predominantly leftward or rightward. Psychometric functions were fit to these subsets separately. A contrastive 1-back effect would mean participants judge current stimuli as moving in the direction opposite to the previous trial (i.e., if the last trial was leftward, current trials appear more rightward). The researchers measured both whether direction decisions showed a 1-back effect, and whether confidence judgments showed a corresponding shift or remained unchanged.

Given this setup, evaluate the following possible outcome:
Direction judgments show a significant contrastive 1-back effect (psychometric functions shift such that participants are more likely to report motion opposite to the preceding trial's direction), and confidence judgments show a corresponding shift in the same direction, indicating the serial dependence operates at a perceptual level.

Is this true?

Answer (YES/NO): YES